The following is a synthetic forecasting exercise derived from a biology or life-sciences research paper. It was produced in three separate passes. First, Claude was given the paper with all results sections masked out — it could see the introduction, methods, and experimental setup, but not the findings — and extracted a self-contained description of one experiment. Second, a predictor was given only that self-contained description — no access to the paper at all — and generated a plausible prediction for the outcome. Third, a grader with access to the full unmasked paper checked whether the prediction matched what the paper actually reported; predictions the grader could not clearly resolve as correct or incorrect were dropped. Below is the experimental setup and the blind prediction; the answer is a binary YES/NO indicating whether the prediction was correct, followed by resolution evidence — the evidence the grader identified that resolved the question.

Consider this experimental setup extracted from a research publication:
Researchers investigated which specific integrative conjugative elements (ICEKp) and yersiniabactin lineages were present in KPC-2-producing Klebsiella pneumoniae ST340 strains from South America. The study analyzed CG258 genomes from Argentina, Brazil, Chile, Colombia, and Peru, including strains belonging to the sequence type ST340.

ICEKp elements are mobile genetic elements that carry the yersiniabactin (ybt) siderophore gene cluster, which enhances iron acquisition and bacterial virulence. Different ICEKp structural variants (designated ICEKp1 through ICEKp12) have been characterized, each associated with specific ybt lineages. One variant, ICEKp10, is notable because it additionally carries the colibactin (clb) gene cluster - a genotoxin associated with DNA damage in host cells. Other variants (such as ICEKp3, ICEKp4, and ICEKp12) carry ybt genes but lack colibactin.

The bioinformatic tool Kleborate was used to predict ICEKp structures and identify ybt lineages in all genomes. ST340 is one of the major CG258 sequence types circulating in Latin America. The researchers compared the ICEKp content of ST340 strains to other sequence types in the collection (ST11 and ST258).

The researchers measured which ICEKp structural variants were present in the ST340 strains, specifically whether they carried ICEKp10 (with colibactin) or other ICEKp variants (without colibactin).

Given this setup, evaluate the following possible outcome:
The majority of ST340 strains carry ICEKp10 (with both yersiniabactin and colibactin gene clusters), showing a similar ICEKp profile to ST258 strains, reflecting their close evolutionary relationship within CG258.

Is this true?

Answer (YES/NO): NO